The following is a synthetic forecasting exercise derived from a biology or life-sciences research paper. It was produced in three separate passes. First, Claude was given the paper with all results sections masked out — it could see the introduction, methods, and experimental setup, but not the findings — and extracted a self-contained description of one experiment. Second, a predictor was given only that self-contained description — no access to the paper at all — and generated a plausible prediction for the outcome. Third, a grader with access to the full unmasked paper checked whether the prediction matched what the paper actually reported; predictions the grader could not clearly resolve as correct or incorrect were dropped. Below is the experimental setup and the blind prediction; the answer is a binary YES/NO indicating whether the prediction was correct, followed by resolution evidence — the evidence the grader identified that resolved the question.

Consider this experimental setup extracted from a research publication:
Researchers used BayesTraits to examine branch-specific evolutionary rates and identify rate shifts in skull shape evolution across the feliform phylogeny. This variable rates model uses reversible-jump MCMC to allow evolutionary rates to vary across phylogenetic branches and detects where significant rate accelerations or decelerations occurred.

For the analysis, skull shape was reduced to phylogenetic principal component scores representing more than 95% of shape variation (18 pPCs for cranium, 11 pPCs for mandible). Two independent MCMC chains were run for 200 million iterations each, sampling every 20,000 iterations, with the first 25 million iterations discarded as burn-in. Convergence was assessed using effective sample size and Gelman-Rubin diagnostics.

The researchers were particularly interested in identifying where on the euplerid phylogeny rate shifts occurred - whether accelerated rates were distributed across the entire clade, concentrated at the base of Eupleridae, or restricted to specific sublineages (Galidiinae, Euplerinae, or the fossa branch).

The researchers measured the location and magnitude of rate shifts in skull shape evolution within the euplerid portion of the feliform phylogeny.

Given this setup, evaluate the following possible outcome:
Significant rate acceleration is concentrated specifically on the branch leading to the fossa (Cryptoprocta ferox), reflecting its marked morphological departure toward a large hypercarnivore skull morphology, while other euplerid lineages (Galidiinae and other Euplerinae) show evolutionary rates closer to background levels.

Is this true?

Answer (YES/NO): NO